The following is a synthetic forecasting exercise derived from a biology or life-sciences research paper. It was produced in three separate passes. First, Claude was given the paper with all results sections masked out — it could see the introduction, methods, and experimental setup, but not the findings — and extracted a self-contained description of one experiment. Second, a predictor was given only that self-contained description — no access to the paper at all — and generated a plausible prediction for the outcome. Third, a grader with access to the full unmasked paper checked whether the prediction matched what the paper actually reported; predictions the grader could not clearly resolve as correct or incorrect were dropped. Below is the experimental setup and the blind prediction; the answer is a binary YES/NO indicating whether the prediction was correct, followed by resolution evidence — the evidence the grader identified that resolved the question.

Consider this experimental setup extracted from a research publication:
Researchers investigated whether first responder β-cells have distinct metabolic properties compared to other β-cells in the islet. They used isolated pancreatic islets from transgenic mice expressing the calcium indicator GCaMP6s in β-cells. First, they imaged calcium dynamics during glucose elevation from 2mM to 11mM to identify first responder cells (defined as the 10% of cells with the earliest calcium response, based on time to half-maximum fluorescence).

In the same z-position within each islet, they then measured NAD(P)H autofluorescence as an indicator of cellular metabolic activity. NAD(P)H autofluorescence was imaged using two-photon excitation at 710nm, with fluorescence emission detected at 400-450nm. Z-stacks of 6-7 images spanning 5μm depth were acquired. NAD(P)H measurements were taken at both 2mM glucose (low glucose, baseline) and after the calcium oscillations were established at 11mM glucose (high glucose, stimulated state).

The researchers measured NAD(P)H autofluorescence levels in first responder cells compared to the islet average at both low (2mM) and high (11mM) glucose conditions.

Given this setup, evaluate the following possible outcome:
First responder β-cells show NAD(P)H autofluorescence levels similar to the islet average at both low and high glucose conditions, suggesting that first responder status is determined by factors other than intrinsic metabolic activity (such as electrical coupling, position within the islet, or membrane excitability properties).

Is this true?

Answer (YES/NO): YES